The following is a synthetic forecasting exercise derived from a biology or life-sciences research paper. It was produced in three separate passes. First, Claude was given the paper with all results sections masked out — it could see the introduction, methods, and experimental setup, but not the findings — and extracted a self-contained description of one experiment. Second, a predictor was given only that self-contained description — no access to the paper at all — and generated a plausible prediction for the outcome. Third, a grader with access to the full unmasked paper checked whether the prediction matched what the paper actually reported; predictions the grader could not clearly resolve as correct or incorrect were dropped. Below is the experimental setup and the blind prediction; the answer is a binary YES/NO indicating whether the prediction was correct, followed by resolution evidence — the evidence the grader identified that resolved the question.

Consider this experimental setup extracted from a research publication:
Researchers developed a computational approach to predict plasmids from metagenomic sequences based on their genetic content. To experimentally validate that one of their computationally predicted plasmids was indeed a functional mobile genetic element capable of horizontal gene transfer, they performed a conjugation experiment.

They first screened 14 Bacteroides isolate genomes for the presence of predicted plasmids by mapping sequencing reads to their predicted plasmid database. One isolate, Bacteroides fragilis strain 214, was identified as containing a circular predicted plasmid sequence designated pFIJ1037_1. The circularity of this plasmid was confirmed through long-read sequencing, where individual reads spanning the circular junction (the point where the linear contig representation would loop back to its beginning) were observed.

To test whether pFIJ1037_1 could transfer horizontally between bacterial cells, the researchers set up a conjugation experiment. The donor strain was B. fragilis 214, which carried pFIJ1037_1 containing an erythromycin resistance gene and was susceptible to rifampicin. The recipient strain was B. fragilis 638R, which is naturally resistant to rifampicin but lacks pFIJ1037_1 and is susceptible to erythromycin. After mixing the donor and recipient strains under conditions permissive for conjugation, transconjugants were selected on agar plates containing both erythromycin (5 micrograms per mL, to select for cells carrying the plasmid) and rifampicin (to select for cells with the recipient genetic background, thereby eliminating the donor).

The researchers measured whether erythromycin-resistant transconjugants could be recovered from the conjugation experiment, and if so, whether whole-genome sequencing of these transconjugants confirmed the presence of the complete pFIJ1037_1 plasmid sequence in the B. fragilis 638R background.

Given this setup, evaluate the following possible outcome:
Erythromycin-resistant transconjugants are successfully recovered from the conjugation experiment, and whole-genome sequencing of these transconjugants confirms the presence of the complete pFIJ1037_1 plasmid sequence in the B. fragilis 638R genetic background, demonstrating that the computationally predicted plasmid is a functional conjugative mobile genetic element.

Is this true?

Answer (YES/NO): YES